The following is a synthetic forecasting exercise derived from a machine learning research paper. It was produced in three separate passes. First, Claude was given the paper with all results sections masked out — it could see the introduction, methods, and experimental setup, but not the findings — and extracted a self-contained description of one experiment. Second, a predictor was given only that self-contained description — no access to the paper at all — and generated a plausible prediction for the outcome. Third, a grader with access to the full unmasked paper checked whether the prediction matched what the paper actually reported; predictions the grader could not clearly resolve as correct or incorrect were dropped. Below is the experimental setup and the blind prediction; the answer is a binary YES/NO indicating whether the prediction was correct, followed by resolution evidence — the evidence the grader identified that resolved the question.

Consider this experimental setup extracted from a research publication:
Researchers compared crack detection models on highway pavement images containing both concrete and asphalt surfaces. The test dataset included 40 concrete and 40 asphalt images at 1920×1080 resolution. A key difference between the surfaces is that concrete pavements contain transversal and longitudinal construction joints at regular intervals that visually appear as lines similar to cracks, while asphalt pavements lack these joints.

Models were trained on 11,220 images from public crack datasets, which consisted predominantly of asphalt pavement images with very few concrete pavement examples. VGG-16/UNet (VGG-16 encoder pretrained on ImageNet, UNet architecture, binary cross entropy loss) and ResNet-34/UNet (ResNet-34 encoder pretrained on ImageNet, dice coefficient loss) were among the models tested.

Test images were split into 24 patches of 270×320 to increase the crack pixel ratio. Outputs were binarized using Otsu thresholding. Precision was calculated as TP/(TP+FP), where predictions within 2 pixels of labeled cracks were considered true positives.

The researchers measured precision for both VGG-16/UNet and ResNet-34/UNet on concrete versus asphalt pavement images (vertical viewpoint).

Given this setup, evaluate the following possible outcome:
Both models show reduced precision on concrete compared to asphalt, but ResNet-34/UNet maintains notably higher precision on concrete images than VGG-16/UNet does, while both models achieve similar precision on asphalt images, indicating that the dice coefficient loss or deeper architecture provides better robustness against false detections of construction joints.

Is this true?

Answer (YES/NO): NO